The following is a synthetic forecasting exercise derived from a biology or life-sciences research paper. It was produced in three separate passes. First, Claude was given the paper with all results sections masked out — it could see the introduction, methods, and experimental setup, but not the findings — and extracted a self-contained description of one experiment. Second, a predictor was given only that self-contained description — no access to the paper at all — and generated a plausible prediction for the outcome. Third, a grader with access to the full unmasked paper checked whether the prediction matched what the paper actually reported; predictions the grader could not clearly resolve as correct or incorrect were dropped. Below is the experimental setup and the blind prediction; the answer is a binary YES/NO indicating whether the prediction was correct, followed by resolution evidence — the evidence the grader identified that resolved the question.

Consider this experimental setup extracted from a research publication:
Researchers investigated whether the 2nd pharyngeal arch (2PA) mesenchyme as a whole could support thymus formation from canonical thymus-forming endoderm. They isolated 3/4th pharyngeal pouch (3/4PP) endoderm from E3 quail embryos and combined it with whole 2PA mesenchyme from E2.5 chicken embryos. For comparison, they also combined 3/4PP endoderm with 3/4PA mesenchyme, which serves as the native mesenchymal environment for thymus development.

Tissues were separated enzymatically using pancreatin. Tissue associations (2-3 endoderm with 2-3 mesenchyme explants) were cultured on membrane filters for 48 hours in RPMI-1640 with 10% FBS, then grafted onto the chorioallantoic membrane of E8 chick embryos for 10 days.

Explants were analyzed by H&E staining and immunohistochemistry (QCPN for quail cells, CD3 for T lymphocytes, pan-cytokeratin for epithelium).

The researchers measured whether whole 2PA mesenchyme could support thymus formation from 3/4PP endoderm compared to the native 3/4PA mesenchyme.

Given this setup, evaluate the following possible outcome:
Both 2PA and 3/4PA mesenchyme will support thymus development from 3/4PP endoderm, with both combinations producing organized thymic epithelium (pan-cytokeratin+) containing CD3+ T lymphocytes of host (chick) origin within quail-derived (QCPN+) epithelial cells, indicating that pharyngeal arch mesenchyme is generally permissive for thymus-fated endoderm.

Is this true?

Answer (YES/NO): YES